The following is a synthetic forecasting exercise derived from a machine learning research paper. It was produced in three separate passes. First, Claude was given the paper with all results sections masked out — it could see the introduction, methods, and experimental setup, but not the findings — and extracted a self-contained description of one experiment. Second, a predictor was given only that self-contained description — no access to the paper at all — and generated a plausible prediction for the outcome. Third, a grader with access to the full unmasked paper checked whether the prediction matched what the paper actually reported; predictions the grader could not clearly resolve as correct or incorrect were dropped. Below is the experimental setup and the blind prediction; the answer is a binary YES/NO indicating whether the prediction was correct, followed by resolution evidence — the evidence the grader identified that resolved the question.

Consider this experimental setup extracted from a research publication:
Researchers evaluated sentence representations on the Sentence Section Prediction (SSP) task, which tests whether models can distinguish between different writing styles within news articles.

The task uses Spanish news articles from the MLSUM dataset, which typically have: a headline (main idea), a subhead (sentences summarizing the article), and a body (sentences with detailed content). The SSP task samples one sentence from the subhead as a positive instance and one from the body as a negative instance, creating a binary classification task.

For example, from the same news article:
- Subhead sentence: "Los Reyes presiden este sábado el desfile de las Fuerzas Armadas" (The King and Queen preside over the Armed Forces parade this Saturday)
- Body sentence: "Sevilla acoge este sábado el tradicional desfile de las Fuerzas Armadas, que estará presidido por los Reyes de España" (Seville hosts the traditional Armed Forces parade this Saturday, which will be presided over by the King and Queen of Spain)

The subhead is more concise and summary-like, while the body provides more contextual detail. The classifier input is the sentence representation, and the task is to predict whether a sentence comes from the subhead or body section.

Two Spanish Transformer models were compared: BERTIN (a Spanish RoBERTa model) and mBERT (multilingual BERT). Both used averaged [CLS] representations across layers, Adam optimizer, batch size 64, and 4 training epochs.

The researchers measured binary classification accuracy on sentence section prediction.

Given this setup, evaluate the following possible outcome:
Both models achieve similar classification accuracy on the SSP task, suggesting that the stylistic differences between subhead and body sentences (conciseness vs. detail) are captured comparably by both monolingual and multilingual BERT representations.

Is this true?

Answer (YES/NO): YES